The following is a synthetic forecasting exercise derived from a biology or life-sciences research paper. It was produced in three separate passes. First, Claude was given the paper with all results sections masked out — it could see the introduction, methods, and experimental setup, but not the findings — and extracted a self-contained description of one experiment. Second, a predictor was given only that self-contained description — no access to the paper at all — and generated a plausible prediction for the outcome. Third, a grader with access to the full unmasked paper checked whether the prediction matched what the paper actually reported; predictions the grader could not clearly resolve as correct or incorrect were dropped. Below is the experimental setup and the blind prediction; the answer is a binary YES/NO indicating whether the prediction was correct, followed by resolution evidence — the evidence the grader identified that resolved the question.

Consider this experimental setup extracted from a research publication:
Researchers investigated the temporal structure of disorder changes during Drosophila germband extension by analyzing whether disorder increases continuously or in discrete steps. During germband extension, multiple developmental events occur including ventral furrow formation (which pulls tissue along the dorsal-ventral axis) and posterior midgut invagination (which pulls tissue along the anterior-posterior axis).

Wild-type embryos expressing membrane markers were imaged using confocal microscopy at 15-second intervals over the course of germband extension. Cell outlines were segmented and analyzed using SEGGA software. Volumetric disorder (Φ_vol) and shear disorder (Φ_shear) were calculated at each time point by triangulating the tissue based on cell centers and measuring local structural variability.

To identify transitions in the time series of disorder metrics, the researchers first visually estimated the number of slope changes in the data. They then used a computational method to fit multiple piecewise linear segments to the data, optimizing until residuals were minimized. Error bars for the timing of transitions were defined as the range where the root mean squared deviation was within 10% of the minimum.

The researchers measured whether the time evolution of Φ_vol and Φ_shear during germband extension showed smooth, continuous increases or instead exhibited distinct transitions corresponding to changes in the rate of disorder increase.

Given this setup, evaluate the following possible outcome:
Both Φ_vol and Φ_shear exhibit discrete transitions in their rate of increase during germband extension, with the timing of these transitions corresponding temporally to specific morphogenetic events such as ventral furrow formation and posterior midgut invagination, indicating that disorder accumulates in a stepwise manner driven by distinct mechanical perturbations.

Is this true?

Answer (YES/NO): YES